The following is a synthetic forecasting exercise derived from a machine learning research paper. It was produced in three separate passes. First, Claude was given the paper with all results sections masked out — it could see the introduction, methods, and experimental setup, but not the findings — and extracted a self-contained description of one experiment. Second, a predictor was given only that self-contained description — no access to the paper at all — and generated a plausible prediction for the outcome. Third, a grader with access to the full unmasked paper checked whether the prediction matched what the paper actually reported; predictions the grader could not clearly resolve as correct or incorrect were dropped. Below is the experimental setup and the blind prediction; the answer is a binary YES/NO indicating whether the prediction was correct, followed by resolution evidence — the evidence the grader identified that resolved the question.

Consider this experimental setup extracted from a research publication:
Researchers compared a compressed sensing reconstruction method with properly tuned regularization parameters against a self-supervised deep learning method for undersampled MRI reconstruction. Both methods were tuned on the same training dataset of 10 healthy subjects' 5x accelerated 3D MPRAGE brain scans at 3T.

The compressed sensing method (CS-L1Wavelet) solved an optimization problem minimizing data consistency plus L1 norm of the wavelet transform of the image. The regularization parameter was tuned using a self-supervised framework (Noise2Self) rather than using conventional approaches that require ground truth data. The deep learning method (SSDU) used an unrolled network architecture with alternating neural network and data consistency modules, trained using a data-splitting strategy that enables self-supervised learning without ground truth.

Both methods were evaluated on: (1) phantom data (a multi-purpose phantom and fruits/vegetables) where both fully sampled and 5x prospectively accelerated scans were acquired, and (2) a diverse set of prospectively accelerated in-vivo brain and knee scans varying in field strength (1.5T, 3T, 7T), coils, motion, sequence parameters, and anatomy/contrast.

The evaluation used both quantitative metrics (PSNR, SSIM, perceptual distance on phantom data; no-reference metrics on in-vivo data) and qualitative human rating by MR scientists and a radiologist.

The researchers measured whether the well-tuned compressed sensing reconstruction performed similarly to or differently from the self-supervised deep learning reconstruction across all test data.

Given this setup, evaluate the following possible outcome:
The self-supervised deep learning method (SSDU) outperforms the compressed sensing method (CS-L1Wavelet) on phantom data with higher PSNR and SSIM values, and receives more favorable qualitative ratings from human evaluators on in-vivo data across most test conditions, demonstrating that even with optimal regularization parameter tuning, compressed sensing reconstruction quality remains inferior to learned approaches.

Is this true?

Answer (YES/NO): NO